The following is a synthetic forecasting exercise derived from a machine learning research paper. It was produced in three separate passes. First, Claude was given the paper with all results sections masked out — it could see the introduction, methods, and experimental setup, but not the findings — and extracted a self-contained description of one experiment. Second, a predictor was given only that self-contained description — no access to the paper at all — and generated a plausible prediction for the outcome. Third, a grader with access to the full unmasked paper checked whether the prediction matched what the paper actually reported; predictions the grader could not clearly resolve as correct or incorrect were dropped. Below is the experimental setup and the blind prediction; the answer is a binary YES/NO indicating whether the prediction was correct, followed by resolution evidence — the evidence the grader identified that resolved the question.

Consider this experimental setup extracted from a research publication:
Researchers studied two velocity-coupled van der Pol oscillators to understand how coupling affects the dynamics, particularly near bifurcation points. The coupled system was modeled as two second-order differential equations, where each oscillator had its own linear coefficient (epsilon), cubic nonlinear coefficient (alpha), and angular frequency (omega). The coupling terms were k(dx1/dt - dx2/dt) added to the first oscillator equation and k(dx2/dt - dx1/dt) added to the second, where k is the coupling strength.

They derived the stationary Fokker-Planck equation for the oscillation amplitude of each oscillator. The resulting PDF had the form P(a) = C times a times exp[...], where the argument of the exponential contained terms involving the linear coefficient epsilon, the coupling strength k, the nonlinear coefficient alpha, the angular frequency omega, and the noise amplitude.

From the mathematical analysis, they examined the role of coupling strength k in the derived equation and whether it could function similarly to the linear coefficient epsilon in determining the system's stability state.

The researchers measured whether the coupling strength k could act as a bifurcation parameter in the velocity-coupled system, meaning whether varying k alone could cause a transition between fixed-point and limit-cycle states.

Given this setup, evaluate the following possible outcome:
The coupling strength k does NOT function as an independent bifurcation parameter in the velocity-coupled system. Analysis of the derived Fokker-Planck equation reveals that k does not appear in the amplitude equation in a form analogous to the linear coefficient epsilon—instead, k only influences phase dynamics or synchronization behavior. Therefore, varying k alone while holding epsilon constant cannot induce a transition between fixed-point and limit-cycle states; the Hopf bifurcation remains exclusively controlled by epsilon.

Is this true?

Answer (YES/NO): NO